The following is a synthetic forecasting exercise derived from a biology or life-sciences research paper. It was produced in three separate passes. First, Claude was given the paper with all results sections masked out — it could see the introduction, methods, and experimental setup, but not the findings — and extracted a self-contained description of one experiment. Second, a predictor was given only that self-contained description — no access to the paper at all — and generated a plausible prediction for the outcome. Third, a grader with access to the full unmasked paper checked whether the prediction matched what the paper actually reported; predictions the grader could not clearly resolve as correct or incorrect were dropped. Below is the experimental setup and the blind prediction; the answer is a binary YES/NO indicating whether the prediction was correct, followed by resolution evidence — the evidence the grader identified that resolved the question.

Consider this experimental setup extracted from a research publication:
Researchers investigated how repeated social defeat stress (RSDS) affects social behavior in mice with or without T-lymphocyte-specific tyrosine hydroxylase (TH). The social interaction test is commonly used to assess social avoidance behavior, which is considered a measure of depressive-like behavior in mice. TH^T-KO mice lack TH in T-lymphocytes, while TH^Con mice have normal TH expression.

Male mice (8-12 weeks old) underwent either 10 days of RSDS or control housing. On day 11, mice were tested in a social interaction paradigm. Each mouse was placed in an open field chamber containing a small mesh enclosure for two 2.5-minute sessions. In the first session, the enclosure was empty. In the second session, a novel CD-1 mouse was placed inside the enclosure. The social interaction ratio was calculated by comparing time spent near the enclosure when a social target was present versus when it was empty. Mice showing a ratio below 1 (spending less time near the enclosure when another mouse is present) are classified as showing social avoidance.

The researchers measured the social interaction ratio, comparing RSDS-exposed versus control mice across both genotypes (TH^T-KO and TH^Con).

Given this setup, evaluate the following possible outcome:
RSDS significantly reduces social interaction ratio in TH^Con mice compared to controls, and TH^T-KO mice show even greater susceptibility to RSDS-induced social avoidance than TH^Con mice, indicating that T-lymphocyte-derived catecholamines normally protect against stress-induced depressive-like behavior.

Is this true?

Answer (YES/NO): NO